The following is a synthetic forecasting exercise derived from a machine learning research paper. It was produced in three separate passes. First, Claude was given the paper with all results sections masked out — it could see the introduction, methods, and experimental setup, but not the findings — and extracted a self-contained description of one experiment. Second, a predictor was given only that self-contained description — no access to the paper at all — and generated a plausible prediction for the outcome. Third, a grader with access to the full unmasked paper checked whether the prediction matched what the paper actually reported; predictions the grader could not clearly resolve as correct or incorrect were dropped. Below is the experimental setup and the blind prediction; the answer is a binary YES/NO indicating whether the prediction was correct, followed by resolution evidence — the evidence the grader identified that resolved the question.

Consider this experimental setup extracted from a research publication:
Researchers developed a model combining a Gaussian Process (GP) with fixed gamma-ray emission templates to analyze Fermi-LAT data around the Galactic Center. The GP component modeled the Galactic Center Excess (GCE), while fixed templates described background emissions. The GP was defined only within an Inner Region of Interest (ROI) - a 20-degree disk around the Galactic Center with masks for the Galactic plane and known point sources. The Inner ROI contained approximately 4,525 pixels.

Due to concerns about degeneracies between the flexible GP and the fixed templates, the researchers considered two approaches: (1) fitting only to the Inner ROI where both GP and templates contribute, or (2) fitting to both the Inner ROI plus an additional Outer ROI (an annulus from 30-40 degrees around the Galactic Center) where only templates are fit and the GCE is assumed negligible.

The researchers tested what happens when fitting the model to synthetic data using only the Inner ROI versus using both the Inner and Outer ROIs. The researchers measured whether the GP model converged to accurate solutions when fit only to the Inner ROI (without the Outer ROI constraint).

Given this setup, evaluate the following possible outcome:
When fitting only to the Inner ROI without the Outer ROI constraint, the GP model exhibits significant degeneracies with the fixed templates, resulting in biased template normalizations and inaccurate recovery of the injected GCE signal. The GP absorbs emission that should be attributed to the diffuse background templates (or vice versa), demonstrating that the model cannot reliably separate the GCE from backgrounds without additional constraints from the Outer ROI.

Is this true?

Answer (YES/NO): YES